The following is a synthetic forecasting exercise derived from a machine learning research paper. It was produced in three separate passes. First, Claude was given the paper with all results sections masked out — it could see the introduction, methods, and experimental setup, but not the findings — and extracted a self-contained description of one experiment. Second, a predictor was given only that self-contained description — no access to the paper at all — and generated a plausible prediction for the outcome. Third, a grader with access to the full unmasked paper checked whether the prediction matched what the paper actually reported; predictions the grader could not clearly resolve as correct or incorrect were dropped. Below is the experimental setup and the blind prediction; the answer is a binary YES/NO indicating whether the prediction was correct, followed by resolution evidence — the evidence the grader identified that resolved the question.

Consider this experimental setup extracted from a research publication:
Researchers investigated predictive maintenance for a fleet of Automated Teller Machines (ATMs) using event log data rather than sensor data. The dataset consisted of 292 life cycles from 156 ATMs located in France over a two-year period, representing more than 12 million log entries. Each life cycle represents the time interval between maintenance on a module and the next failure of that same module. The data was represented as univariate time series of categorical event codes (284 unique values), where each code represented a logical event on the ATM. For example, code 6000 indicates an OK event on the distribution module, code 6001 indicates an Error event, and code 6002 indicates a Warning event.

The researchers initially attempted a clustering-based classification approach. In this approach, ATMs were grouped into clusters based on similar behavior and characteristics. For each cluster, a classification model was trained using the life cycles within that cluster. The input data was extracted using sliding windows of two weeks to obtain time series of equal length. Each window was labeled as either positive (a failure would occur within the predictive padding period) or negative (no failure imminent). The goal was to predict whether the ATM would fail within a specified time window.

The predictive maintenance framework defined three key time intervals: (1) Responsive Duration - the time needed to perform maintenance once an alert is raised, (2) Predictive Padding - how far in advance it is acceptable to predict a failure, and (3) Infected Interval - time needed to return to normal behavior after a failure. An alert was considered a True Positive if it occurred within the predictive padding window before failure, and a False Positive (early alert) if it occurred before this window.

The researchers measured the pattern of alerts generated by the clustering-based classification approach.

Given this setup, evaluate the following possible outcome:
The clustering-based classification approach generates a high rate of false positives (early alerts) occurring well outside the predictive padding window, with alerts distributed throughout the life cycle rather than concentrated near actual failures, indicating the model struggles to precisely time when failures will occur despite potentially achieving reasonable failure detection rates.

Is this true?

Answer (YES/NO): YES